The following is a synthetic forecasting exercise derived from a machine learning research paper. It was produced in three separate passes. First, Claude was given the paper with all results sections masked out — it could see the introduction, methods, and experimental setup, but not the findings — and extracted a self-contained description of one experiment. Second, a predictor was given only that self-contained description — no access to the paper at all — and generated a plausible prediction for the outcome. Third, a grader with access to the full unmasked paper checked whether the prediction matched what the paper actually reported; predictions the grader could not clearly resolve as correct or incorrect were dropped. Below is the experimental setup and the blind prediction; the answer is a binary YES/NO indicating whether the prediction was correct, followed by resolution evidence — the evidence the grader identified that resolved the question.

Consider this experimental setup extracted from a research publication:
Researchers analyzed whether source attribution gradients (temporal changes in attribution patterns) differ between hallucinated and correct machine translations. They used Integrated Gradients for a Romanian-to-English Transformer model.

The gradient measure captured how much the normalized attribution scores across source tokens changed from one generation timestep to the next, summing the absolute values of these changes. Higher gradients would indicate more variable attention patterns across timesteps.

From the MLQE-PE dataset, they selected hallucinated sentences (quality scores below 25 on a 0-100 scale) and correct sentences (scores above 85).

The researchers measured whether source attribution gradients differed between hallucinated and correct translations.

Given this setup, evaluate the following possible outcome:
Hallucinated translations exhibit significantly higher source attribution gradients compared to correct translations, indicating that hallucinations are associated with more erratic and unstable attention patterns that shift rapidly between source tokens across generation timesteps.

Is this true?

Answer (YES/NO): NO